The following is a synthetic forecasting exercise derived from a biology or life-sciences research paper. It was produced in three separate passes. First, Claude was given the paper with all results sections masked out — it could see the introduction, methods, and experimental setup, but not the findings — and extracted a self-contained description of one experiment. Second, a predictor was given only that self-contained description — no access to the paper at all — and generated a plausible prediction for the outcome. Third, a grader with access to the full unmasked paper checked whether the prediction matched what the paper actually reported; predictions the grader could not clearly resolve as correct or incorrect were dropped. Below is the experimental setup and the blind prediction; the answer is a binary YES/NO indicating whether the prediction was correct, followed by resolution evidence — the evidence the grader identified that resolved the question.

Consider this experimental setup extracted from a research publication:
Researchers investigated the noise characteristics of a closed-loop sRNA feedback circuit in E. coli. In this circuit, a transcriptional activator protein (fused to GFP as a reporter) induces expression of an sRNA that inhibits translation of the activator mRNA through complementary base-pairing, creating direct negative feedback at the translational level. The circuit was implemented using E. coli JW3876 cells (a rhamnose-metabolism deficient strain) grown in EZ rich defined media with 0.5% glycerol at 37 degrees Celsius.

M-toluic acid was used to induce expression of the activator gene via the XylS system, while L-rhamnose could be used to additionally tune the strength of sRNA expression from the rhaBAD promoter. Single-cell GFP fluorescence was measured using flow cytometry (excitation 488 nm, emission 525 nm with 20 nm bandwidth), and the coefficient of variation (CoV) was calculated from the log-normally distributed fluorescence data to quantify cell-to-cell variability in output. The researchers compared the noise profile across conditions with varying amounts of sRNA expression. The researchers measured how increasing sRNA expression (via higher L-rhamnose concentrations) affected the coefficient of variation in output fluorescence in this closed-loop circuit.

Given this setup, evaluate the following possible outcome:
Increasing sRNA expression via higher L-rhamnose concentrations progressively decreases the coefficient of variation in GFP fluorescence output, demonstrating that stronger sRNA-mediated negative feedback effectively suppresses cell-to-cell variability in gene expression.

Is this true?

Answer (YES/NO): NO